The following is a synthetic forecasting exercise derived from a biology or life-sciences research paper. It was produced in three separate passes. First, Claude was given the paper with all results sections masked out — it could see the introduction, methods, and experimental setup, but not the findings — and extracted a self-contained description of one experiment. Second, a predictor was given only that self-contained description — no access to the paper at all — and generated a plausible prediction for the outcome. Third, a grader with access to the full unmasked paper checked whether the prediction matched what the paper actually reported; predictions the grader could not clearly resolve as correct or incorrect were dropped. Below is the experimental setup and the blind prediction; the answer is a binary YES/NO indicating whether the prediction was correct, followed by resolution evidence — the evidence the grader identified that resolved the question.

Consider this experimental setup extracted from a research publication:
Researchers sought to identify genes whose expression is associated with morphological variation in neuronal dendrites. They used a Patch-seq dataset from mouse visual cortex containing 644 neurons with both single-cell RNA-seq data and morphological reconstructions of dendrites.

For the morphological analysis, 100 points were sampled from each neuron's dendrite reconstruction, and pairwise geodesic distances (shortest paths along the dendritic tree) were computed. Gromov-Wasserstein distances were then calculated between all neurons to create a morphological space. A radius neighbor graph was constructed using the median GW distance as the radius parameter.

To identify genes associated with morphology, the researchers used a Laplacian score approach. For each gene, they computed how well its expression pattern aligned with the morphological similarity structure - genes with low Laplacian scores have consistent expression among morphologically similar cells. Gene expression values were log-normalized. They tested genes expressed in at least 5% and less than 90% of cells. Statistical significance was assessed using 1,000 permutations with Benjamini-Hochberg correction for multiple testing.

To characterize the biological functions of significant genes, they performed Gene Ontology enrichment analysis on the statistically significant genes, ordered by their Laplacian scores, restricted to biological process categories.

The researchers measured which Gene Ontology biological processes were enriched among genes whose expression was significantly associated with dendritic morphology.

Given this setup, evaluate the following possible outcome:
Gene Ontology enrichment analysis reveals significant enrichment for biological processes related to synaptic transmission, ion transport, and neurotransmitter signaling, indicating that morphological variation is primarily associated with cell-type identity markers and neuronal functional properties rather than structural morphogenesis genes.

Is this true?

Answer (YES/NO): NO